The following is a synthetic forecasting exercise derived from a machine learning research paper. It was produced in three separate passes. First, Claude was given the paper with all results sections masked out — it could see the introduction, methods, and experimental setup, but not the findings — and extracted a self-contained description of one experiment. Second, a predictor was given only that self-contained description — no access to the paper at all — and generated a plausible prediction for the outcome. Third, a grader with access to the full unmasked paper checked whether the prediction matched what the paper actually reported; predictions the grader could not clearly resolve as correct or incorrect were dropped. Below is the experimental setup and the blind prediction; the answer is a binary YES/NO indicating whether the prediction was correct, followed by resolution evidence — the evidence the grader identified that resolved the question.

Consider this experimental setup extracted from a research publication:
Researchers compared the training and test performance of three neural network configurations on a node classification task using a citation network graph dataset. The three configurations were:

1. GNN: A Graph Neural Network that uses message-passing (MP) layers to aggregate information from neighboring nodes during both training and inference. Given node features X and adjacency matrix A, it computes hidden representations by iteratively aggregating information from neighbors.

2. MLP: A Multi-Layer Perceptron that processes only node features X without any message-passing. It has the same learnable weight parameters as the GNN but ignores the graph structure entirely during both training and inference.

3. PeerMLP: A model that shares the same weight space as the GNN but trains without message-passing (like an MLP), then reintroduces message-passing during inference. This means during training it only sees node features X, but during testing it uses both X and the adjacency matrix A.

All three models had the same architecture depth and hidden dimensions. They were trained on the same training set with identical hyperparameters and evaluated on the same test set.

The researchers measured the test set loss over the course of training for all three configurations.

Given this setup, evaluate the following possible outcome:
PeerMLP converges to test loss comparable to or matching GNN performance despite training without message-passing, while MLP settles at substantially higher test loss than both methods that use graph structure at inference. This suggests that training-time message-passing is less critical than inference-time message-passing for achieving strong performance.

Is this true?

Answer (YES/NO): NO